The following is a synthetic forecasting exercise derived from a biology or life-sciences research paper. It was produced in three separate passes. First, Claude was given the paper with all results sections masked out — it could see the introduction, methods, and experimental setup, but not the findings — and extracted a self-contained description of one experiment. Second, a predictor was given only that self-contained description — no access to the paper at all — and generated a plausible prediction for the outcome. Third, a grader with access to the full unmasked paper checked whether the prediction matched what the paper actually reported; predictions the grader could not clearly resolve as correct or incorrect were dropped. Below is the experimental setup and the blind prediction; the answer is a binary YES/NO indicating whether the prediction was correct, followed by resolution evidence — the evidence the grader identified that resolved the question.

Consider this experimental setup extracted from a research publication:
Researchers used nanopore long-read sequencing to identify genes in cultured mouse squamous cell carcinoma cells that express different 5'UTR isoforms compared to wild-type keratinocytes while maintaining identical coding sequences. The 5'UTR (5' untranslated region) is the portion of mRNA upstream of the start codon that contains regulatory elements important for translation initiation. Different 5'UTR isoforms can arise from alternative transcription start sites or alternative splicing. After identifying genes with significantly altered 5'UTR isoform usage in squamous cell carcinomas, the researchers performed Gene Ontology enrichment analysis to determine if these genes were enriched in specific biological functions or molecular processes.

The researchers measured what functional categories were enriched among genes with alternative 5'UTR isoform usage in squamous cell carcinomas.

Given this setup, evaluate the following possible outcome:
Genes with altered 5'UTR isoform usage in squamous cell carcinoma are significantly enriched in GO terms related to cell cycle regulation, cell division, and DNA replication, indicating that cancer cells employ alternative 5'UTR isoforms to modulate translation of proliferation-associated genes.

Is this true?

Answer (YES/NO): NO